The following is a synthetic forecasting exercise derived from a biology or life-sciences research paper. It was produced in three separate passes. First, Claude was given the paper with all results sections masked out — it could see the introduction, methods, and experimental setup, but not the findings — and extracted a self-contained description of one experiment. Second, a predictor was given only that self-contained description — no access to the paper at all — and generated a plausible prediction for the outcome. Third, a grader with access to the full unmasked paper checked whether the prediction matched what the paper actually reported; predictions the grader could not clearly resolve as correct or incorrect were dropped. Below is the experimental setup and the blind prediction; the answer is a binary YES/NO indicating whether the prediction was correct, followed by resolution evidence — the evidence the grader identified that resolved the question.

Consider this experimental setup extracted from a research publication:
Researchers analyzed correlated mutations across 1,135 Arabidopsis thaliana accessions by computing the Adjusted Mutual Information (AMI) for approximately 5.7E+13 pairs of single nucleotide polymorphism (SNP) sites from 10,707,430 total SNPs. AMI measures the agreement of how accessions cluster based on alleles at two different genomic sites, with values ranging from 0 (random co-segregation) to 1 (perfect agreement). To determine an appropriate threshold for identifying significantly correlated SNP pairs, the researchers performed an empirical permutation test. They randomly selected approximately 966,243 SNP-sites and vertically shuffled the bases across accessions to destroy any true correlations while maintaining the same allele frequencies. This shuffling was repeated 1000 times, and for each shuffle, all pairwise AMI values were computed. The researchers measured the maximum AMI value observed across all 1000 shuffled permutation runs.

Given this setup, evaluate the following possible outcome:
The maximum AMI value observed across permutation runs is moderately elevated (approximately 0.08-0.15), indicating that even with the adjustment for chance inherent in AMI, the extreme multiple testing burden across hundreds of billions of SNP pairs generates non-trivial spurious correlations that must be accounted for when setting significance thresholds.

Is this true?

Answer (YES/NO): NO